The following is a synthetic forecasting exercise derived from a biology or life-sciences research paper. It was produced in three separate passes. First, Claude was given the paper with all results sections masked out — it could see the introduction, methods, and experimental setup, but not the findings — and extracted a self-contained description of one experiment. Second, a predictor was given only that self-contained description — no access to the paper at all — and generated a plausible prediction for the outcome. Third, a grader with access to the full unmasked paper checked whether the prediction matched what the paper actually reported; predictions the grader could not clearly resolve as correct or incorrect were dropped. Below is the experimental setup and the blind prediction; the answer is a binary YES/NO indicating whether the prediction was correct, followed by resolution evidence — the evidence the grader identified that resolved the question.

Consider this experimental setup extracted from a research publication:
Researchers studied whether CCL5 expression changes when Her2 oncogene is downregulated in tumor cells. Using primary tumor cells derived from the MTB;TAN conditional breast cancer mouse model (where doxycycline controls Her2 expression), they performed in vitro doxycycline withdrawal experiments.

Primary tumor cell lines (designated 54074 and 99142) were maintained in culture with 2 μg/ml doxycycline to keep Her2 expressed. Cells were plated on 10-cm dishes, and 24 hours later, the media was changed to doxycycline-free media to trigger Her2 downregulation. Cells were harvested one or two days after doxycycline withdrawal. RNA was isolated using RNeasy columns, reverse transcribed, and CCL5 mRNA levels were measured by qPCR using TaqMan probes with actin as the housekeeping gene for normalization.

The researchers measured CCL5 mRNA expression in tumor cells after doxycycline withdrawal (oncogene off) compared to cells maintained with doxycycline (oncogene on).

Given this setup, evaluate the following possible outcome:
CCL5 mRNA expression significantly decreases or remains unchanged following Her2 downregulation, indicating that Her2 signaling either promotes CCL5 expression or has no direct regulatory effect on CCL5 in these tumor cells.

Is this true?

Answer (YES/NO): NO